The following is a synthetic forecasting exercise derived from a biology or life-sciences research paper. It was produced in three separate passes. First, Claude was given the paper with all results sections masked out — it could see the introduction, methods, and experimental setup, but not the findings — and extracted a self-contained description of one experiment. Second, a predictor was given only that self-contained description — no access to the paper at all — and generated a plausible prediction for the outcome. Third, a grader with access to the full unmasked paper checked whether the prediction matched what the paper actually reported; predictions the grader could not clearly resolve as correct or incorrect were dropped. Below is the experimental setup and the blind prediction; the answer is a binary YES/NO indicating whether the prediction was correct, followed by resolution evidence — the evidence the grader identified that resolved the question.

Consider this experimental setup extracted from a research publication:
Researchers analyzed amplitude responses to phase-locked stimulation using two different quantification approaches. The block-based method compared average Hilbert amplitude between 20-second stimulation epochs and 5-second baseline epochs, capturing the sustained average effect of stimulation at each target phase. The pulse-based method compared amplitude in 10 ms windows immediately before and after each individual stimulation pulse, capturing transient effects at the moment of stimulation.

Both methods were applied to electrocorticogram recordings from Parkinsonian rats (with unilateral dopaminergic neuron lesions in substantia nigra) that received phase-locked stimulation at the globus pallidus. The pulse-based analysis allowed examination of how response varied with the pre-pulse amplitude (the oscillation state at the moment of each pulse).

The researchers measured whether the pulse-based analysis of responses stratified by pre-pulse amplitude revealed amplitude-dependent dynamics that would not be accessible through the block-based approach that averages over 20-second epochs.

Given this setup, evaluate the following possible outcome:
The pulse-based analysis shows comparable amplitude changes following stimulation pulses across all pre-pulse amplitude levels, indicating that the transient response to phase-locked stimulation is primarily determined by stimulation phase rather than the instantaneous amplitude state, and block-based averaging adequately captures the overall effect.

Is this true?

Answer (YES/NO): NO